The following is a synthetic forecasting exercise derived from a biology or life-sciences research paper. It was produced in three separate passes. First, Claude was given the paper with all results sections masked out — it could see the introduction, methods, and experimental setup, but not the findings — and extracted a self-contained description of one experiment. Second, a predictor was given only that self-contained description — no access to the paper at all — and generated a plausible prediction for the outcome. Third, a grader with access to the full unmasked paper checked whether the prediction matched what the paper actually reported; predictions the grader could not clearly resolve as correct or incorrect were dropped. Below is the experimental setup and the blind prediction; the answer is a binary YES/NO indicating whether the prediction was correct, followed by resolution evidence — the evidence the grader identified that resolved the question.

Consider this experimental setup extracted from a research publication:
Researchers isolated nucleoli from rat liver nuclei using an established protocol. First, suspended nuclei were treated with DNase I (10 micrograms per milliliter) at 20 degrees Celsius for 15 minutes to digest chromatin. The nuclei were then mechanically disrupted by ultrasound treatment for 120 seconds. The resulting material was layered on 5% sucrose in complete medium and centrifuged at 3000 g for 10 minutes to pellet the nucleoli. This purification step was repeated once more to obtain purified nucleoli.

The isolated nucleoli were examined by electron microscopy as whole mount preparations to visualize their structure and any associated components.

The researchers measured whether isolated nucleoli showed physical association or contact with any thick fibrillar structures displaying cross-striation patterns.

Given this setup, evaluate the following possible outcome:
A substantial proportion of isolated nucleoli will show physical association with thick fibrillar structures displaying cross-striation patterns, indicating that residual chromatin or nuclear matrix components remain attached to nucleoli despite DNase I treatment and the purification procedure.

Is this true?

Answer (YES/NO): YES